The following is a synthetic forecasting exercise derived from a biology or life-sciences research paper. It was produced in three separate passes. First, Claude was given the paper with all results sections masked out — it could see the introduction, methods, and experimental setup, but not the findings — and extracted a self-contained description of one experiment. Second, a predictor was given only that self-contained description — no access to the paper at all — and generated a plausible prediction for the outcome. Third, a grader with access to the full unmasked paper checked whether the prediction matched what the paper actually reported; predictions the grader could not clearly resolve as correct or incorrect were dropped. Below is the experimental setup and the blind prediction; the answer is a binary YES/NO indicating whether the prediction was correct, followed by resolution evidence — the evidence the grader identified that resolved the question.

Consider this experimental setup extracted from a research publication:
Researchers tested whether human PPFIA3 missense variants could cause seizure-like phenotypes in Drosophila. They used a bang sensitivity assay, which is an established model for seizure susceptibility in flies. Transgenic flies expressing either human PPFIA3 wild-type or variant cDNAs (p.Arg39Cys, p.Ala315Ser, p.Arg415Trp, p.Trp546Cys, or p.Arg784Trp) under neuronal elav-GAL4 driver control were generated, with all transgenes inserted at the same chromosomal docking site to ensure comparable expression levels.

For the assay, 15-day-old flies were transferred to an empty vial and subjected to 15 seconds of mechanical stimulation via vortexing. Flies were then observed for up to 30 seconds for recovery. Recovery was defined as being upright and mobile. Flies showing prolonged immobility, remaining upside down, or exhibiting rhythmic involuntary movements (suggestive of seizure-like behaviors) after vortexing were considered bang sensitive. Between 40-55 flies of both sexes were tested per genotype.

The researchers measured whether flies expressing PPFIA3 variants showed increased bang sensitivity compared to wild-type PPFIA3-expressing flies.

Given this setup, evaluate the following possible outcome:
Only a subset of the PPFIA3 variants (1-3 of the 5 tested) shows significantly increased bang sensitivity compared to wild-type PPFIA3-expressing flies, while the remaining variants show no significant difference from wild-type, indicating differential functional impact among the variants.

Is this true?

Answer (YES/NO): YES